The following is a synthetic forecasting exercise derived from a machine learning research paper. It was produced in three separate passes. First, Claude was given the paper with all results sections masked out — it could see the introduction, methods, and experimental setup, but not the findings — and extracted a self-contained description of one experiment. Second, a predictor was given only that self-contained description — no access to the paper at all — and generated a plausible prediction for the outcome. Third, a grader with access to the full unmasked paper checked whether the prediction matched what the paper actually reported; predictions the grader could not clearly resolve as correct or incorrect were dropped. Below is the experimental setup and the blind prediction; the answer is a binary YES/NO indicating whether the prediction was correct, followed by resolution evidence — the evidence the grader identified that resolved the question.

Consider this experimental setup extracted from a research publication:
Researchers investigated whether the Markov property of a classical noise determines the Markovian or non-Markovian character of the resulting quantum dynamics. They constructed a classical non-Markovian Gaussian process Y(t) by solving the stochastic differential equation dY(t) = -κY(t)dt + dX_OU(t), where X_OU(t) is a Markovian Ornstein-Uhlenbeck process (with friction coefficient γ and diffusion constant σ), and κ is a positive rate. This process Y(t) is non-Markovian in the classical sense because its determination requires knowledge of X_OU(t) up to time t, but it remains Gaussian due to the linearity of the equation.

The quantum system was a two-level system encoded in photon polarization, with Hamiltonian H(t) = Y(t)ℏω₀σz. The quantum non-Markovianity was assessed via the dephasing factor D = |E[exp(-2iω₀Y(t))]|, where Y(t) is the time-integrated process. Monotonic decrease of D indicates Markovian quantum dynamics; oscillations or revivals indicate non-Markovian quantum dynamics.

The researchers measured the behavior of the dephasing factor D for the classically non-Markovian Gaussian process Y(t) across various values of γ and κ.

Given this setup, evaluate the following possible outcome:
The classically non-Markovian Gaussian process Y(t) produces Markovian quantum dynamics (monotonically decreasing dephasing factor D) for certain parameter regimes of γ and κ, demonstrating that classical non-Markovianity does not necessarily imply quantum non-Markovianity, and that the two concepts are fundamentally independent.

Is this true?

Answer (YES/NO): NO